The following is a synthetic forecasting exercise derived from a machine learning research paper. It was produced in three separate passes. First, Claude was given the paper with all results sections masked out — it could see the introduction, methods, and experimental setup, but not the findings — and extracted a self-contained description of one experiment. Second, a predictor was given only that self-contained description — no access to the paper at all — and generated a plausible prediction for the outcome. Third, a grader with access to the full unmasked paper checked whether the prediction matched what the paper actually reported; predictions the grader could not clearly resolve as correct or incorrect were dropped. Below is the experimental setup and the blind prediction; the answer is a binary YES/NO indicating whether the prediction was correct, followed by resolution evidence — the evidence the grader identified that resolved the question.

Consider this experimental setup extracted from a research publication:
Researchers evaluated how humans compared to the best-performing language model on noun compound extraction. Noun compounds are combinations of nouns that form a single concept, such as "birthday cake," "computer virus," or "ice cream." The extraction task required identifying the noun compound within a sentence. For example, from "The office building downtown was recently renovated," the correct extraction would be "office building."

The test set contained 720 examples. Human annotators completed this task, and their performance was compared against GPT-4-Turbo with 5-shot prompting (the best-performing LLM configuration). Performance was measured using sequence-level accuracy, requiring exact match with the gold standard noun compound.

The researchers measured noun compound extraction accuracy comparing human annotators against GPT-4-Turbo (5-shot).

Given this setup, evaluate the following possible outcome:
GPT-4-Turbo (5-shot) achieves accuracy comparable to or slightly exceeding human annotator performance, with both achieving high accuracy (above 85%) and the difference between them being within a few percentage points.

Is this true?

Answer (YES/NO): NO